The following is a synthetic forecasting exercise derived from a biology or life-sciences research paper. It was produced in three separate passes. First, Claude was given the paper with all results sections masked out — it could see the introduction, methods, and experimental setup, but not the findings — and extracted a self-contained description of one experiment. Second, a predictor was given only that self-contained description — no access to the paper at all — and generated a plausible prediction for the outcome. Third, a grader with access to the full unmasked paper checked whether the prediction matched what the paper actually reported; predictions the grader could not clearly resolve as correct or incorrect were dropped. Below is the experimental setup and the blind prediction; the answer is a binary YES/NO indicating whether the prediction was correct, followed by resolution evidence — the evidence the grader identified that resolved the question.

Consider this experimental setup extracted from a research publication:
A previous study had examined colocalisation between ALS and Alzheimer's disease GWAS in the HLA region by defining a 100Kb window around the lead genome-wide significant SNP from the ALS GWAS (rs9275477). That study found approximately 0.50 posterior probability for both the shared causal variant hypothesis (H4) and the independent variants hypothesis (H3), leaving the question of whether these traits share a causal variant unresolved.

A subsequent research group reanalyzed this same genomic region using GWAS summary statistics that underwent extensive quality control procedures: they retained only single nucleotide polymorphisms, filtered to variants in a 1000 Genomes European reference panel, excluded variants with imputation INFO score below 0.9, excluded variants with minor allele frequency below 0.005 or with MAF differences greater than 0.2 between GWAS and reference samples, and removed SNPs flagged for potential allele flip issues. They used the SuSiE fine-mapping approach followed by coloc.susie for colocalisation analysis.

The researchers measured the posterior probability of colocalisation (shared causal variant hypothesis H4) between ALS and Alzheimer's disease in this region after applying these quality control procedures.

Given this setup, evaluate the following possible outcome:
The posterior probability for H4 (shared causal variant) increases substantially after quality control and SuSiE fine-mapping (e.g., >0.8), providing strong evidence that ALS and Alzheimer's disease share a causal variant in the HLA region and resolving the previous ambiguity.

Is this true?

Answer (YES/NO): YES